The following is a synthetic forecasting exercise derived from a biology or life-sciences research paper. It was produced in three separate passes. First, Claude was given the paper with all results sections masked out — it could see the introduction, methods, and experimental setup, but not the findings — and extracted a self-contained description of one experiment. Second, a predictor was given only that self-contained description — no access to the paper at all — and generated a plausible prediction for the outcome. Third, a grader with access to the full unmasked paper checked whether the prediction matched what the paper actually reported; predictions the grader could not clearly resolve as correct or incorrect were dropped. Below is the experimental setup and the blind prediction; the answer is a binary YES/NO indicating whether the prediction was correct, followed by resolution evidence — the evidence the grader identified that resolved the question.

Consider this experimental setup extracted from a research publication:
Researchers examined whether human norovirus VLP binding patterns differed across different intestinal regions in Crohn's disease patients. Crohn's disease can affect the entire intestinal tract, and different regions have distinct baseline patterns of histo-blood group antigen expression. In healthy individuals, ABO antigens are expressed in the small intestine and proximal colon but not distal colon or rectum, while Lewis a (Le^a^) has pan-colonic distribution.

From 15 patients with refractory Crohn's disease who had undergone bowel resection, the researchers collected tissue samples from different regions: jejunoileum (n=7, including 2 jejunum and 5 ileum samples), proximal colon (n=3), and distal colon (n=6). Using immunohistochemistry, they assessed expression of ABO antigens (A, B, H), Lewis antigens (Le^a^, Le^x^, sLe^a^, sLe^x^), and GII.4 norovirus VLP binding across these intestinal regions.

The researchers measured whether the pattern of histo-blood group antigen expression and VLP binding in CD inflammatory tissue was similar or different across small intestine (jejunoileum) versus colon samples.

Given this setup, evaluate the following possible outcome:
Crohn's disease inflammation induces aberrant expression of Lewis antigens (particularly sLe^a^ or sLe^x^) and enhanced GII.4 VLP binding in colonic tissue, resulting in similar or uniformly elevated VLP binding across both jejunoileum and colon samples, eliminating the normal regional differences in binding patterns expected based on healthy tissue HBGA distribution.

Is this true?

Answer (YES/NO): YES